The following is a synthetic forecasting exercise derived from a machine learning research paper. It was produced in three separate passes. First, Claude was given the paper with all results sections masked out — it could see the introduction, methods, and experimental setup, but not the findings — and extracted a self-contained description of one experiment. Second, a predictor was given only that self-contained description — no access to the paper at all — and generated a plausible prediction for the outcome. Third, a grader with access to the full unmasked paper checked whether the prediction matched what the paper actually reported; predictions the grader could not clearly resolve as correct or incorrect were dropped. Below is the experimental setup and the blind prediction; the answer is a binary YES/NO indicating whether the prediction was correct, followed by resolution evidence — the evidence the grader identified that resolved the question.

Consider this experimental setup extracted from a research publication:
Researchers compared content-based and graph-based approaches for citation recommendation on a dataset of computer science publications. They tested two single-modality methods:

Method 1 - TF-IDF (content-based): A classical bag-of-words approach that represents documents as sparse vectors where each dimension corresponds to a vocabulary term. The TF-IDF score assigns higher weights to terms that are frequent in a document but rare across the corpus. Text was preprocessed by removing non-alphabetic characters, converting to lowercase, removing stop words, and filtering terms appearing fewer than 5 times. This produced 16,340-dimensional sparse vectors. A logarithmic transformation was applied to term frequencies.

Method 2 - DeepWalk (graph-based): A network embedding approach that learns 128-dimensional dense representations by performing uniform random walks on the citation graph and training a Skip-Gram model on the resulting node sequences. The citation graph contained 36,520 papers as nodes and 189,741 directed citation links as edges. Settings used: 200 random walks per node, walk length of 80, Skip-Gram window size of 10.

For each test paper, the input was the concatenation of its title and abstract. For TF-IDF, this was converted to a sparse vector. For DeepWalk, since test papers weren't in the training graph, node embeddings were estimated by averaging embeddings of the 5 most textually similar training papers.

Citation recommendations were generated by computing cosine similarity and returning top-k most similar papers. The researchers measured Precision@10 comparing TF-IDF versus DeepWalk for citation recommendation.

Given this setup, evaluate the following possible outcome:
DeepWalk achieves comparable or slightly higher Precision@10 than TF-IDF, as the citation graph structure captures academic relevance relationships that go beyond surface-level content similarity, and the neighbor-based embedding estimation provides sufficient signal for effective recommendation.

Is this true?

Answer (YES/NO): NO